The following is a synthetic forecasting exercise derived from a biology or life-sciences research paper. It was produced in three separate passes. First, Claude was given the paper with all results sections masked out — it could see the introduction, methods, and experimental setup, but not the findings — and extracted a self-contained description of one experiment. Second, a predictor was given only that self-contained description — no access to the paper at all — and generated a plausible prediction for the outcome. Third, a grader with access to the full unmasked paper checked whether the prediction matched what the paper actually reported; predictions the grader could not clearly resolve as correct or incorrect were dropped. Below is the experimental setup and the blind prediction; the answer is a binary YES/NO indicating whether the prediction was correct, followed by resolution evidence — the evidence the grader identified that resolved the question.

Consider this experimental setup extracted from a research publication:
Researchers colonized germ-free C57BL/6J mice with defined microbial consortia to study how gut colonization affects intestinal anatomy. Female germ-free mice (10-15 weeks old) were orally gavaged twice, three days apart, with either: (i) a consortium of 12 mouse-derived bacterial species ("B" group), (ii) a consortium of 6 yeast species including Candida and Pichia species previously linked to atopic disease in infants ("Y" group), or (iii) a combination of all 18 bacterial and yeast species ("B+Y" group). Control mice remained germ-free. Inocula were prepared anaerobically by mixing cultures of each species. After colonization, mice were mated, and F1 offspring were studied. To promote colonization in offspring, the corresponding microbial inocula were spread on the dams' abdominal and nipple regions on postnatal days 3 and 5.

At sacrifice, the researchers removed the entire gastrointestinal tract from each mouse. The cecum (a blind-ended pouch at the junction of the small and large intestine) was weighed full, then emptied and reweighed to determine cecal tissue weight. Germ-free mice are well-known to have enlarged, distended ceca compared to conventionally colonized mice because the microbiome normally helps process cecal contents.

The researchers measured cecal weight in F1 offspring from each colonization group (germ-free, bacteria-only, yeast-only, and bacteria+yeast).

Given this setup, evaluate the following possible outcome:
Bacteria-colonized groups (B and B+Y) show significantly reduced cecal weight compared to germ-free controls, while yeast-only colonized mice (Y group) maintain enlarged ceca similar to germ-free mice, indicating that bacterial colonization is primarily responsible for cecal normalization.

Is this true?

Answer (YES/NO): YES